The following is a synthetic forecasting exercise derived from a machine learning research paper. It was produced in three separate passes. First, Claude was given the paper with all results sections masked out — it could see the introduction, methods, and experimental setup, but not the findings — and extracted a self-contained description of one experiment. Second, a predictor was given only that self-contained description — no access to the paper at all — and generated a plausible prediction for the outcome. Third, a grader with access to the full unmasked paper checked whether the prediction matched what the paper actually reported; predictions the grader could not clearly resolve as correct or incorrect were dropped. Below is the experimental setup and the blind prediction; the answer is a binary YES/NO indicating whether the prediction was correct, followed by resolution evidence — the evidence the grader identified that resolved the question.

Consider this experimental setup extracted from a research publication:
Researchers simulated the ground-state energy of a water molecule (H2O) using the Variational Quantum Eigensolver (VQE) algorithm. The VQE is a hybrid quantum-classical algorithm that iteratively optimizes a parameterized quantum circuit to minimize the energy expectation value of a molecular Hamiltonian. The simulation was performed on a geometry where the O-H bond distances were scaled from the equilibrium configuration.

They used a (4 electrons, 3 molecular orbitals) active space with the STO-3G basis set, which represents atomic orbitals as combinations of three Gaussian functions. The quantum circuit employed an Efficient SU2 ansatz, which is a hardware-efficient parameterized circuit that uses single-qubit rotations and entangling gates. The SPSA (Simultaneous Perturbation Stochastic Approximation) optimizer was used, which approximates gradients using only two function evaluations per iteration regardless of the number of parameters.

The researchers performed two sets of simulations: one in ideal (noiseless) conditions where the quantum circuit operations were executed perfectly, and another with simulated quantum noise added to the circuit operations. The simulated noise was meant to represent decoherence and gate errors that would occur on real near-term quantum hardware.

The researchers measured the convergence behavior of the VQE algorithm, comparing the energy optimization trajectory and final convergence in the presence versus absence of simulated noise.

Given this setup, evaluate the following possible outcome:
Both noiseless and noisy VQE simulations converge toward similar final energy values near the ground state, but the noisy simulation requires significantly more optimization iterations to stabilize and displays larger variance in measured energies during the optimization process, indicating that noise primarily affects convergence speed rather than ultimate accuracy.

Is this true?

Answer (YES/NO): NO